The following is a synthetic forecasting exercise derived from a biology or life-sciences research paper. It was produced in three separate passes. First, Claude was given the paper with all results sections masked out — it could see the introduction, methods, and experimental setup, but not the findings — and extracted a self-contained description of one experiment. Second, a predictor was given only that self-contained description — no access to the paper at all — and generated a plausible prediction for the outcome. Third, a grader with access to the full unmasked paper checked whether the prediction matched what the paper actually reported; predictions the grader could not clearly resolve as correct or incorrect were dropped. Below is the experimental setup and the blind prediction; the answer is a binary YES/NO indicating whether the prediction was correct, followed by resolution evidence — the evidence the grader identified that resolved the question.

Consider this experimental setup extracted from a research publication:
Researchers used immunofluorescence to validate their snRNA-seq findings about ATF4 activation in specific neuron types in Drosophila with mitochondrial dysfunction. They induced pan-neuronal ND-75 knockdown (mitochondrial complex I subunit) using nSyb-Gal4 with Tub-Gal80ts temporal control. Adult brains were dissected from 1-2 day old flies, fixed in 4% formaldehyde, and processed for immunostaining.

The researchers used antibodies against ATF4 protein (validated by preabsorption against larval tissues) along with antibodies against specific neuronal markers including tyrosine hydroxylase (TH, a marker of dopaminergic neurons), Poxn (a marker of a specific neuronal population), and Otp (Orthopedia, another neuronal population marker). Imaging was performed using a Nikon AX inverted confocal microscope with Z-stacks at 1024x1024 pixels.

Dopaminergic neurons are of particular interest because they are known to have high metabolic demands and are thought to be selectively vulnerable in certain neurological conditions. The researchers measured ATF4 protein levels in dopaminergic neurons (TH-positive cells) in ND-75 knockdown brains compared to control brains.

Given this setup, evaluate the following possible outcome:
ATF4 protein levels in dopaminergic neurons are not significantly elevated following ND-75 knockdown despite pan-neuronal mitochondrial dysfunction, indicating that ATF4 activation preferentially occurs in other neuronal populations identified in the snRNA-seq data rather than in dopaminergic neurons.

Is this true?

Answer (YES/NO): YES